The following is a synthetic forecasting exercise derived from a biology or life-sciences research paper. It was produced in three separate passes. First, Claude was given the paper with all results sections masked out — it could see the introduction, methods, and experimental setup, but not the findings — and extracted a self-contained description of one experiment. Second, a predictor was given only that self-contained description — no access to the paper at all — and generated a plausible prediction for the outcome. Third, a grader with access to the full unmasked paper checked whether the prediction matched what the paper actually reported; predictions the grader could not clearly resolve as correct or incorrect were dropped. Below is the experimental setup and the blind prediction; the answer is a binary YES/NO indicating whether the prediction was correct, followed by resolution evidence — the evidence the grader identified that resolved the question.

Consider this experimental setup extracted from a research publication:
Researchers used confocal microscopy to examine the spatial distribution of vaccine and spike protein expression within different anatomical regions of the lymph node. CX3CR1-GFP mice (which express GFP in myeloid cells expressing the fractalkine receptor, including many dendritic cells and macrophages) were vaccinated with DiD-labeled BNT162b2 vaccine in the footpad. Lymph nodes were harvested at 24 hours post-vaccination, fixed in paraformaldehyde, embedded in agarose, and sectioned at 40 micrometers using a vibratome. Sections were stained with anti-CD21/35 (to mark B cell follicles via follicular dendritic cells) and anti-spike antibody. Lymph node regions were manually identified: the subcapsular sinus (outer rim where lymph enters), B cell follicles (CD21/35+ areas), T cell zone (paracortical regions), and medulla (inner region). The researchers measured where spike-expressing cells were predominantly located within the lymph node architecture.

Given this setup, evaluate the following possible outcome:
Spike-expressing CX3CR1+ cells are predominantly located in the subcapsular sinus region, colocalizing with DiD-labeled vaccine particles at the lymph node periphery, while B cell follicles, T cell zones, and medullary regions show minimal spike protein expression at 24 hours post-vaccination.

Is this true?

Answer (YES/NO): NO